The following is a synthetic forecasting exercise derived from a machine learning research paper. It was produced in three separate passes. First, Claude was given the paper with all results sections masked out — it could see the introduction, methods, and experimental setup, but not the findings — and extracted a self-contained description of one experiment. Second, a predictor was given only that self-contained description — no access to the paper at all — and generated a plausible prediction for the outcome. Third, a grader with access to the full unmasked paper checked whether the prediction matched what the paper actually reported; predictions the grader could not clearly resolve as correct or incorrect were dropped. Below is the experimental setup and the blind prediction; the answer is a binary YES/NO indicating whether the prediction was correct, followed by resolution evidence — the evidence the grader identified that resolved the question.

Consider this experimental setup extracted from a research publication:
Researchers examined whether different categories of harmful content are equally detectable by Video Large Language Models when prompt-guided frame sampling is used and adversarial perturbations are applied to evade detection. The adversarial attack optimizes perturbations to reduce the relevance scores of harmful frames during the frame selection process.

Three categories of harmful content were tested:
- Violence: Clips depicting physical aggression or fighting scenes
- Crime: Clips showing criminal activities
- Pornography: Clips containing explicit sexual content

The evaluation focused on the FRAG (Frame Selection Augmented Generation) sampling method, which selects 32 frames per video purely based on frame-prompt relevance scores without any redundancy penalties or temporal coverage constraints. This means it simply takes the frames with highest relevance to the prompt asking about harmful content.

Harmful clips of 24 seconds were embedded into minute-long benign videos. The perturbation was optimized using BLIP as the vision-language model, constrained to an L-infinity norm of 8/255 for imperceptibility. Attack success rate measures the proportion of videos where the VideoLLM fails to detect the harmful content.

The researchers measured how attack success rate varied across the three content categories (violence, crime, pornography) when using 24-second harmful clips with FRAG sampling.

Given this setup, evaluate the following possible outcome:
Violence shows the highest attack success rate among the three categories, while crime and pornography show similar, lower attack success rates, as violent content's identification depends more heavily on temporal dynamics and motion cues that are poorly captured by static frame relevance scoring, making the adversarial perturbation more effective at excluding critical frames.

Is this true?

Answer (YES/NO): NO